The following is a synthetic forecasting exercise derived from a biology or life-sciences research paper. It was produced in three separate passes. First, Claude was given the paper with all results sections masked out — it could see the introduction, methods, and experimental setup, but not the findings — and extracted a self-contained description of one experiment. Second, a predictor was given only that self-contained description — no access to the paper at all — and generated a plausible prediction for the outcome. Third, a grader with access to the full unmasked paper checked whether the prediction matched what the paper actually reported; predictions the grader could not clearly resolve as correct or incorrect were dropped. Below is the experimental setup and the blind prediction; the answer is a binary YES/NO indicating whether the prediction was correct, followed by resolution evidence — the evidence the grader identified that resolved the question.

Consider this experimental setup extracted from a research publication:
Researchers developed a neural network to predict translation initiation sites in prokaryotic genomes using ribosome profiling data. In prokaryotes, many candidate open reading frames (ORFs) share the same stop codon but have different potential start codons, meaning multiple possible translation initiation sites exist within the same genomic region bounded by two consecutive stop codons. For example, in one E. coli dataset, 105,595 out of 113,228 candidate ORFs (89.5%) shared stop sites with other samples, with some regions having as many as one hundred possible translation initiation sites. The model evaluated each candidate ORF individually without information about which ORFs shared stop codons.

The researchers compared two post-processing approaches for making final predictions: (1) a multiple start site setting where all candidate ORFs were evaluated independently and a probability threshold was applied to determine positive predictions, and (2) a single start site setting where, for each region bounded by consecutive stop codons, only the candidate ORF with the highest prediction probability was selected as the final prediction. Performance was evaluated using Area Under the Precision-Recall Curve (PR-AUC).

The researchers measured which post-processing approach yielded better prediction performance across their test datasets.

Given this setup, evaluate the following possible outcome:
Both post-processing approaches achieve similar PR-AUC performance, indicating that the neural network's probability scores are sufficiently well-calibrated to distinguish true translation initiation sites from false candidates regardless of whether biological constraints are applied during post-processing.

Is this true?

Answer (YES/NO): NO